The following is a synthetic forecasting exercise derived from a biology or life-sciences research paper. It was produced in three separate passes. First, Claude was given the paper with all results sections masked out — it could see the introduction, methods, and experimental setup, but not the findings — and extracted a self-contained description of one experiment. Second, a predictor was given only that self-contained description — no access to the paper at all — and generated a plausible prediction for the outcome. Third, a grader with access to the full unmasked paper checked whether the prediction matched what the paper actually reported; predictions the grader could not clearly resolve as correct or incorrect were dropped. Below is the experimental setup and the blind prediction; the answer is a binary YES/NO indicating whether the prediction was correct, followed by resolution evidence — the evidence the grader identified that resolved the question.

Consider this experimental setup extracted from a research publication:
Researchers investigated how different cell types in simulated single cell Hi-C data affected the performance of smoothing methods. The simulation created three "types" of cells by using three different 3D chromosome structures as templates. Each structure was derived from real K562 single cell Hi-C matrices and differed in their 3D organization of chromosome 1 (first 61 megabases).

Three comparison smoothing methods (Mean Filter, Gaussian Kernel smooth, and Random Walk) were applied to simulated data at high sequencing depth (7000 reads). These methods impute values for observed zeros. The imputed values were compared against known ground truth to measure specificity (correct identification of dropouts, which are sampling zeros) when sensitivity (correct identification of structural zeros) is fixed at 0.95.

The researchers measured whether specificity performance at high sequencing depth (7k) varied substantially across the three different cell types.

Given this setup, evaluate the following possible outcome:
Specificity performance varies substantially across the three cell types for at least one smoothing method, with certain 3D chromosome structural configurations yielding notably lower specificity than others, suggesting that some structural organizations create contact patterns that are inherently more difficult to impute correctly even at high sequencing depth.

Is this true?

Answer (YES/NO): YES